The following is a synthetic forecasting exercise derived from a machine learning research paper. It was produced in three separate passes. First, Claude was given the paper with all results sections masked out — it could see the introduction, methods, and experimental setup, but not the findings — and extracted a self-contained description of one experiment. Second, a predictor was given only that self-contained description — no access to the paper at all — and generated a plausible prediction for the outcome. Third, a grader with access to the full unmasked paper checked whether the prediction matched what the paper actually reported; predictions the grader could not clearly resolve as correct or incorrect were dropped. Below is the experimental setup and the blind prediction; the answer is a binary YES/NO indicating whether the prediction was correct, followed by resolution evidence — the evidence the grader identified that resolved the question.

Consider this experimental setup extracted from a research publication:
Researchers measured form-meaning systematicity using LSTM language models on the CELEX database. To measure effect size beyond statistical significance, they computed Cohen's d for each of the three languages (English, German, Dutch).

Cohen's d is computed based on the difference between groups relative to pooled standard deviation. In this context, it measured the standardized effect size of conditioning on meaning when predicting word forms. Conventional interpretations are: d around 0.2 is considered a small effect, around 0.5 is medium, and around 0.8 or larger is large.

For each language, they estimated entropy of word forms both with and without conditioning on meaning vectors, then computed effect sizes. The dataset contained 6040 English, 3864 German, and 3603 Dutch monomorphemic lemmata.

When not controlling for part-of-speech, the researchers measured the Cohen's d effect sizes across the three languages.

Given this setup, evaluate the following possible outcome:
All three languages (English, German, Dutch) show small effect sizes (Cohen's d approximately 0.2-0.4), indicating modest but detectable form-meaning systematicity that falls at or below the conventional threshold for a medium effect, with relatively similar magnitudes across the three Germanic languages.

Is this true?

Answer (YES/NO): YES